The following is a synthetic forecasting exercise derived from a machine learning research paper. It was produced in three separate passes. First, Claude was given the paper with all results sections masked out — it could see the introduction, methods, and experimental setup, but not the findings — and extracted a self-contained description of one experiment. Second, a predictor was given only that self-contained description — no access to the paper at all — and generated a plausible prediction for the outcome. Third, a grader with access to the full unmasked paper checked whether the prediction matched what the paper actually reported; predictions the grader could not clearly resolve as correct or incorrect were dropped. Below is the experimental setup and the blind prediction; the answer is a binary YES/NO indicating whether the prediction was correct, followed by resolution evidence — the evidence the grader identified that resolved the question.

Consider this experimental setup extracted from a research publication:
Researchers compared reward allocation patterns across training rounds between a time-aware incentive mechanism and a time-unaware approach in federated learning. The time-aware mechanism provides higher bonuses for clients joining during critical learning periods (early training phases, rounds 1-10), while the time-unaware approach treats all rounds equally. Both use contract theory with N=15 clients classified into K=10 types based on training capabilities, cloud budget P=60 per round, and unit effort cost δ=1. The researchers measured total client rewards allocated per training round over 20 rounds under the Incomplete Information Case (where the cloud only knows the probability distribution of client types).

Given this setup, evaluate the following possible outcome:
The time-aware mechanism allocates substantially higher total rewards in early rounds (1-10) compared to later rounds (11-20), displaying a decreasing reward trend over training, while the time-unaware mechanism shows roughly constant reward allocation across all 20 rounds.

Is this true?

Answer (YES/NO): YES